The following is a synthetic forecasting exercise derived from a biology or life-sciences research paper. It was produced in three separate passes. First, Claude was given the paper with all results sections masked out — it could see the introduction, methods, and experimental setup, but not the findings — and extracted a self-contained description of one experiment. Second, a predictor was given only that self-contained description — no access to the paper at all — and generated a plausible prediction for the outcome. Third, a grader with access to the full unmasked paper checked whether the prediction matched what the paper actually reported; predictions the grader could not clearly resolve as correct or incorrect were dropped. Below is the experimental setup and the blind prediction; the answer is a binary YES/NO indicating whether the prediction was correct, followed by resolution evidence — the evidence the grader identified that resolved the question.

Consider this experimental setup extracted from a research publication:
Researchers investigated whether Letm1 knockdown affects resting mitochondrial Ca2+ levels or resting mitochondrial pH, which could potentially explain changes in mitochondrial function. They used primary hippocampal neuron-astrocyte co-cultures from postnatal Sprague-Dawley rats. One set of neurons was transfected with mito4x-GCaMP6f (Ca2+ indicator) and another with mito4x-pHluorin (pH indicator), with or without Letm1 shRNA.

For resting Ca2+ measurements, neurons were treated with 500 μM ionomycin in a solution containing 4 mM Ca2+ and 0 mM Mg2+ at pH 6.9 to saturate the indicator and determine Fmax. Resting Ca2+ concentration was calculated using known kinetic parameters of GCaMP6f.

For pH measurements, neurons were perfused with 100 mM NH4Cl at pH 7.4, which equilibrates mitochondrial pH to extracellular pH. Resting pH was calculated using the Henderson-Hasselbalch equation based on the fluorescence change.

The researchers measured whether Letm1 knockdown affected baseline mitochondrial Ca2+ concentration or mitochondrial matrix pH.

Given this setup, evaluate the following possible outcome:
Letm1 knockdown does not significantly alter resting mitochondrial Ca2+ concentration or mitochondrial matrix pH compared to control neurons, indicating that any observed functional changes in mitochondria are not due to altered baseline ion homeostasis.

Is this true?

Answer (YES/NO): YES